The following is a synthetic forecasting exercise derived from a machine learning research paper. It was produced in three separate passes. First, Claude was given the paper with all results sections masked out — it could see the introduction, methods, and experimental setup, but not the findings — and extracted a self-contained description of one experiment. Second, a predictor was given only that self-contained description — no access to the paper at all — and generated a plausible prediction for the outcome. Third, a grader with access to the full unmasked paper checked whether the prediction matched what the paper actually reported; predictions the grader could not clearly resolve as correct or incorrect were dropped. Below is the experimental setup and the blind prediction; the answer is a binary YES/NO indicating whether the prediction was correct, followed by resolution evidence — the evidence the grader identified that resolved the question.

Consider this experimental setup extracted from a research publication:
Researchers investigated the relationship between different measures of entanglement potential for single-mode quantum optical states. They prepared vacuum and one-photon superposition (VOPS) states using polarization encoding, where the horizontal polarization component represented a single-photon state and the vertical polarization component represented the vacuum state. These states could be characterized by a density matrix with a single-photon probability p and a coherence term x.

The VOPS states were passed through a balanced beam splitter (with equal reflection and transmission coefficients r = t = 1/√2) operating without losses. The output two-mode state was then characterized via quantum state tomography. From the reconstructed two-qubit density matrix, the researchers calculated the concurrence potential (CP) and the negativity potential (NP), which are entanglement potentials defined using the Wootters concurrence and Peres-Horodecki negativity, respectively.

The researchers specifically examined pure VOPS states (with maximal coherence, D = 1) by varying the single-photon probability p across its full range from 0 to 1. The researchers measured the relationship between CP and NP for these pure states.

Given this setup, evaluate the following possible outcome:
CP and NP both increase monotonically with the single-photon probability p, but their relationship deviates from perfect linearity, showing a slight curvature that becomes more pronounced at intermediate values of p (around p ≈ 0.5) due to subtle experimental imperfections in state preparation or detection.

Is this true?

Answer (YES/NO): NO